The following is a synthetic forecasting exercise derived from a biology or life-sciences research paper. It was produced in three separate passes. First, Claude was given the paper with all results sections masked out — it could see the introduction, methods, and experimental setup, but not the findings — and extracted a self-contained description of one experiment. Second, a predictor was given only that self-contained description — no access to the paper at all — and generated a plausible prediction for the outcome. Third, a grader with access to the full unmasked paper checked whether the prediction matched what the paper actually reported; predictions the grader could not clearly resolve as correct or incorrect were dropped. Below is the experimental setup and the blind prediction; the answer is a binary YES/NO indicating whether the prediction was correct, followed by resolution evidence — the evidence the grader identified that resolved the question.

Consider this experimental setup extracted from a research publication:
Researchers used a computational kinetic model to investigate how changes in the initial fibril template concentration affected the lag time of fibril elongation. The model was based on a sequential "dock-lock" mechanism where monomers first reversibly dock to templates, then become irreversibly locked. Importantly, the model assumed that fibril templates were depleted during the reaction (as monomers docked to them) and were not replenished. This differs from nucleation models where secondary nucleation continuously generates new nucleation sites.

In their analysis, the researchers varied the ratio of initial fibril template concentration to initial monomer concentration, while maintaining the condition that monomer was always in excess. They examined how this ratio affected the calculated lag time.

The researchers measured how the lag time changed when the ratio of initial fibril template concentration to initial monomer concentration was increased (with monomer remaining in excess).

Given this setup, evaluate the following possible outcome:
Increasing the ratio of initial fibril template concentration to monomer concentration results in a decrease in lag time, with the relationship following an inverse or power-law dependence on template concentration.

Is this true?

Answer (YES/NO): NO